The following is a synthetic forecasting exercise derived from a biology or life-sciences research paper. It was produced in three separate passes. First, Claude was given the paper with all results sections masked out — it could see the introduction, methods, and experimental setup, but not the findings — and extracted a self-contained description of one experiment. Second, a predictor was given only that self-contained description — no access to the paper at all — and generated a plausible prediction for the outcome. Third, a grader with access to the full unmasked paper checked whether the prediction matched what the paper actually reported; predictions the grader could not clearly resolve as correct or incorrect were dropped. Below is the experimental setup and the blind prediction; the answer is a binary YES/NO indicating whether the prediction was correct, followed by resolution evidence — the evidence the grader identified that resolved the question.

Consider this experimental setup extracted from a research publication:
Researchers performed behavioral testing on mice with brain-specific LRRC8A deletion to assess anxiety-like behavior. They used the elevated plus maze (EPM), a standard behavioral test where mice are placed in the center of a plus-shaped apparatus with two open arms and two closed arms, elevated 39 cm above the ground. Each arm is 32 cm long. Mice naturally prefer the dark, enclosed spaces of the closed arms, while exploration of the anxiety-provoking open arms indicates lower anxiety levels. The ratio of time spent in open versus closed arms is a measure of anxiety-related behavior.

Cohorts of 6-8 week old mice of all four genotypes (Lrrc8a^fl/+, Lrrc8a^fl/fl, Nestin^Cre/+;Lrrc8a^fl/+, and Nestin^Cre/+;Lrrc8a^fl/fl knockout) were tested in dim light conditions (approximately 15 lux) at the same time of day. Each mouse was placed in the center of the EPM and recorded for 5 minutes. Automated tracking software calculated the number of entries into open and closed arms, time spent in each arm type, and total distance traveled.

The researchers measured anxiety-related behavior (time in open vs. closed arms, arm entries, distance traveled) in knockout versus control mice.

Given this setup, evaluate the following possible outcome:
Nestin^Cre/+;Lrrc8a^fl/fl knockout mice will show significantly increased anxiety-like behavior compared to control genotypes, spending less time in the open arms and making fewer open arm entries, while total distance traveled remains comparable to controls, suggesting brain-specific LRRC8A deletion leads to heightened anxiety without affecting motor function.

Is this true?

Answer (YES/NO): NO